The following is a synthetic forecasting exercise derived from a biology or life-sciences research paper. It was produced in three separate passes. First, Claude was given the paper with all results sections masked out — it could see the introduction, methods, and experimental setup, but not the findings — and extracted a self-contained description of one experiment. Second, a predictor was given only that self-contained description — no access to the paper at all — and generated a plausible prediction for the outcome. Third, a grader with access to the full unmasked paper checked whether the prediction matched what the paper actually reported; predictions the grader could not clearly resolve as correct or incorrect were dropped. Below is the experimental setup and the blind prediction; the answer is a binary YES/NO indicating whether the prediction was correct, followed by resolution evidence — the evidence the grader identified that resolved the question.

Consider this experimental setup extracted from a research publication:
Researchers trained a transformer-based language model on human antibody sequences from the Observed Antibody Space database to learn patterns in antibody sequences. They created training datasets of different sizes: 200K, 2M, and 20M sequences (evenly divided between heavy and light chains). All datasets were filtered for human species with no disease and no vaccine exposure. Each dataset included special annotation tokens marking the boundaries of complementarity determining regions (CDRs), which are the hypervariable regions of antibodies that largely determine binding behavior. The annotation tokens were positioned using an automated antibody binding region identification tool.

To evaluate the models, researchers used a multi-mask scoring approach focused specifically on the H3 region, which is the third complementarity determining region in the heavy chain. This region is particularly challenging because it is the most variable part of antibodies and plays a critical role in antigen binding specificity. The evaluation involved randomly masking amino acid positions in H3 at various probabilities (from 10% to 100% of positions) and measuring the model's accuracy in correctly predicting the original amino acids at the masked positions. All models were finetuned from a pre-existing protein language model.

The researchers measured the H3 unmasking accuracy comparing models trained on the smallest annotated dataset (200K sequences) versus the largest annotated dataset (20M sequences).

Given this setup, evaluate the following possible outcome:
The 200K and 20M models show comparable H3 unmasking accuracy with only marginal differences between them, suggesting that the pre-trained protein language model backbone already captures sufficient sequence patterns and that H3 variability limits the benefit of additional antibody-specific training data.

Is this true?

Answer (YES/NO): NO